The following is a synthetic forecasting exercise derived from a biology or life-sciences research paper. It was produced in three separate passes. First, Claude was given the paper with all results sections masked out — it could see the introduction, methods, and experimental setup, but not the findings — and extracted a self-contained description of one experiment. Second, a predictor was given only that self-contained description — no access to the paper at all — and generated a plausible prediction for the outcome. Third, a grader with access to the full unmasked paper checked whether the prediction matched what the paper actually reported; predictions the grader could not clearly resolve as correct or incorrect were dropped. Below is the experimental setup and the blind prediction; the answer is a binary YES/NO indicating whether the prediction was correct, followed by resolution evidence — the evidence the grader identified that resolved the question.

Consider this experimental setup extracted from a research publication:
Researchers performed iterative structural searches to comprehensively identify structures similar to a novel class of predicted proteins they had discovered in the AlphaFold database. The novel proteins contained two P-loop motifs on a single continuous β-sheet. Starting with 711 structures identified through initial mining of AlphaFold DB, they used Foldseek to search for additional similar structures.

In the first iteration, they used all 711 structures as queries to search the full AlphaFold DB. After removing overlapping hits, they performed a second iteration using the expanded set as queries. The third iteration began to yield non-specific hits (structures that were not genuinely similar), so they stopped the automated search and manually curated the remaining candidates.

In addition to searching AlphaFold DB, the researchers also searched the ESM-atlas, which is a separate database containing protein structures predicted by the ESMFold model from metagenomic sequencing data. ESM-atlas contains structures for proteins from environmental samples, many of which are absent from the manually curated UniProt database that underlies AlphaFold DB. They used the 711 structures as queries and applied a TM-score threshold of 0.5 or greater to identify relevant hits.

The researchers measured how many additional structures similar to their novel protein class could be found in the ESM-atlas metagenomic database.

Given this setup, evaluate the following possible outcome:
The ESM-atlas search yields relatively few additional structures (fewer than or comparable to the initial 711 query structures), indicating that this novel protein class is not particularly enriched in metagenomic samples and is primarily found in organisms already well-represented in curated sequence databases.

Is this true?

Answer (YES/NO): NO